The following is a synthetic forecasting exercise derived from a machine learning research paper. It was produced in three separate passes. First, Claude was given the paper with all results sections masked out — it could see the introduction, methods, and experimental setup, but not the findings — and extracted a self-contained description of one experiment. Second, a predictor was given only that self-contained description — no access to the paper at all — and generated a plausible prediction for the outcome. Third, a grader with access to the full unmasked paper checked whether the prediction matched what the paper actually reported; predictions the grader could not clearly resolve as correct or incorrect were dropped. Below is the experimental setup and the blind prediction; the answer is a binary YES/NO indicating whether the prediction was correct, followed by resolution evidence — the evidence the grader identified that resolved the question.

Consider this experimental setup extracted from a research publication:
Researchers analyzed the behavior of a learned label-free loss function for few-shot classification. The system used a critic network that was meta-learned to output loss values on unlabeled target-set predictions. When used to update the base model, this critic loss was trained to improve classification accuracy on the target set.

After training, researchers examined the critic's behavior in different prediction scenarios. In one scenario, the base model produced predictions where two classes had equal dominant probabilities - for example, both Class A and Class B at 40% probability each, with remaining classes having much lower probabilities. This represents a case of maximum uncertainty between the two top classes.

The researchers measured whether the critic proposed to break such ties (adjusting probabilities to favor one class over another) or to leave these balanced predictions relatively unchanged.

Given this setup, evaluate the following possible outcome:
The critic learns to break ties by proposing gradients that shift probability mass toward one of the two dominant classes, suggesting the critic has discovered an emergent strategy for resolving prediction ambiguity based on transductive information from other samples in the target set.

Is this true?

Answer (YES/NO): NO